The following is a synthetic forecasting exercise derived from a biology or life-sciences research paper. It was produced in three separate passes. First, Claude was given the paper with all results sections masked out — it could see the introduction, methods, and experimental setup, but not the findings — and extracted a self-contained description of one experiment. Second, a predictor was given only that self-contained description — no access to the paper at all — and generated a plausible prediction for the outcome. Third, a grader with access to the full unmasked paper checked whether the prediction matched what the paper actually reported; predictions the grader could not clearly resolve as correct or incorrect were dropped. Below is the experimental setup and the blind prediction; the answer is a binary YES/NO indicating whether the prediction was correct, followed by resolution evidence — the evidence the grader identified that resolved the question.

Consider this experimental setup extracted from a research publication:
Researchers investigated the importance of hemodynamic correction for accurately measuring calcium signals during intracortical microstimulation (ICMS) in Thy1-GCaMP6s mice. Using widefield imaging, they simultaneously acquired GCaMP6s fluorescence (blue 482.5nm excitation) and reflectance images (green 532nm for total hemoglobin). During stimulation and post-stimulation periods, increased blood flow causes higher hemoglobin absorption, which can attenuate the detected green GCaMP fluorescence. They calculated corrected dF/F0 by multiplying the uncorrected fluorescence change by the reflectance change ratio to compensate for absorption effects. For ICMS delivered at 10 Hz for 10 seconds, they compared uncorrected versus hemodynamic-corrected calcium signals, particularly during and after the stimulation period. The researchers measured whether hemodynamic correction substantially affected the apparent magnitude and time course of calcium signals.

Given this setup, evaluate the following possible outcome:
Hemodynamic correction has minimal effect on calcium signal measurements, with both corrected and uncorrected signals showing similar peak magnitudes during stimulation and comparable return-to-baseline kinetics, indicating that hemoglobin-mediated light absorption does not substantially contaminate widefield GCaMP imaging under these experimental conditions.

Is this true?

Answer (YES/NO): NO